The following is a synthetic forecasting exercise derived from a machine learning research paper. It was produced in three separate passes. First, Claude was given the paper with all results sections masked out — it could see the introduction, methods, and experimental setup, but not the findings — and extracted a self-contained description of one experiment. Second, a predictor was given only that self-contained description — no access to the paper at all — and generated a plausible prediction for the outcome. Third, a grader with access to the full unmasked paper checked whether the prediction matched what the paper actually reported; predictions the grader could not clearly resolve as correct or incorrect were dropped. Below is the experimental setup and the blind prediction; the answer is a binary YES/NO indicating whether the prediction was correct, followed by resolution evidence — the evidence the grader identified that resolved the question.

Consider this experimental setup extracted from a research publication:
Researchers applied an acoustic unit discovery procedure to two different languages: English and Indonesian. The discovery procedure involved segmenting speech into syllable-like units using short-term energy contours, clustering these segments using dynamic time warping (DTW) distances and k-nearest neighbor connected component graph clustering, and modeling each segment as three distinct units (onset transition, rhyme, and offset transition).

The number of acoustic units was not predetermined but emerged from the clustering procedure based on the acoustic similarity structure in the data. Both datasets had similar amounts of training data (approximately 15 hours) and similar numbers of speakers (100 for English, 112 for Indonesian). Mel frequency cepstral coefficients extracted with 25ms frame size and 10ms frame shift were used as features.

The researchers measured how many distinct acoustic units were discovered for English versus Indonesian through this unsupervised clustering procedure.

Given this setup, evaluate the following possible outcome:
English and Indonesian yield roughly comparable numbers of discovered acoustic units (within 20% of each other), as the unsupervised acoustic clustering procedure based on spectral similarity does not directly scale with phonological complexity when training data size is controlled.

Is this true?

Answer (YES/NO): NO